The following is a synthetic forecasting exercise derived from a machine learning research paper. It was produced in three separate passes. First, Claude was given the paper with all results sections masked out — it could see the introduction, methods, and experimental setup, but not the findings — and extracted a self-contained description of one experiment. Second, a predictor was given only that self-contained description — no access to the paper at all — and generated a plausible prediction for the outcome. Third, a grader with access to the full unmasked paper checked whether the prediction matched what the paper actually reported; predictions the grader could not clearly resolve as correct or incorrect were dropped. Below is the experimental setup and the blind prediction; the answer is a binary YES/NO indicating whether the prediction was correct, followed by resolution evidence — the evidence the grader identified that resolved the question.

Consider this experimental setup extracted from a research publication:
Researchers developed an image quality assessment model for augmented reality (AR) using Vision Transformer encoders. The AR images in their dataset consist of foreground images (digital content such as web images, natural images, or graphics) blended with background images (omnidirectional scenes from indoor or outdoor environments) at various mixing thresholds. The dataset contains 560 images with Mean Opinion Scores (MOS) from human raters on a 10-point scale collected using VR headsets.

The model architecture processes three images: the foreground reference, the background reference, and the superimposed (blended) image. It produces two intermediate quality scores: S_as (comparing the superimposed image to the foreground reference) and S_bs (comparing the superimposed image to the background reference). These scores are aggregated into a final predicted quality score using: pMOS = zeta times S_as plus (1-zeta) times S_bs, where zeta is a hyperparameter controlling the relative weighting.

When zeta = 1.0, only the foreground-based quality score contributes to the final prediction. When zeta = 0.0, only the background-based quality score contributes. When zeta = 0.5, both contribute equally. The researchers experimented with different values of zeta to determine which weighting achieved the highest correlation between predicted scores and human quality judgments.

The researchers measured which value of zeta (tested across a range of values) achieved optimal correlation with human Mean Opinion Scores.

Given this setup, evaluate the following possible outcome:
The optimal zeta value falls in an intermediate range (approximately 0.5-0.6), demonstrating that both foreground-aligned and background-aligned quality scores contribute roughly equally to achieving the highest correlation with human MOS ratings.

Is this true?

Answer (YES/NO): YES